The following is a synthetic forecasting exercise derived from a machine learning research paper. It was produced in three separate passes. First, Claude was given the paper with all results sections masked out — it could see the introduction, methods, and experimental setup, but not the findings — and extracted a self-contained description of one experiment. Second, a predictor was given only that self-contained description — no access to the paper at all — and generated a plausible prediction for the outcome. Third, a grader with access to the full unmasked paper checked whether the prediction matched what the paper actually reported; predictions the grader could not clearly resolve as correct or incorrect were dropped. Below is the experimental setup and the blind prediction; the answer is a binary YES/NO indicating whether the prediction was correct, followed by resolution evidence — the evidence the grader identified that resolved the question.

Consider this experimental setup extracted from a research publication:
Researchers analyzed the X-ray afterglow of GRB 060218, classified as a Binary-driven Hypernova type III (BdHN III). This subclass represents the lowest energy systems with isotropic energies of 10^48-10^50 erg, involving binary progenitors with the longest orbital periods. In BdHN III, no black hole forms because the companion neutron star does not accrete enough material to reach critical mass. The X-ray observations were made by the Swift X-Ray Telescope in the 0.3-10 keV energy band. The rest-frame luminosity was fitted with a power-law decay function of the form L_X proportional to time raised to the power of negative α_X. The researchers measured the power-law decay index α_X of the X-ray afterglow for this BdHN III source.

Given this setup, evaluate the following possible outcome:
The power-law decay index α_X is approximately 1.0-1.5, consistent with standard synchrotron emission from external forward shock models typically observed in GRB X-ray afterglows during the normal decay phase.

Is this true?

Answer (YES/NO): YES